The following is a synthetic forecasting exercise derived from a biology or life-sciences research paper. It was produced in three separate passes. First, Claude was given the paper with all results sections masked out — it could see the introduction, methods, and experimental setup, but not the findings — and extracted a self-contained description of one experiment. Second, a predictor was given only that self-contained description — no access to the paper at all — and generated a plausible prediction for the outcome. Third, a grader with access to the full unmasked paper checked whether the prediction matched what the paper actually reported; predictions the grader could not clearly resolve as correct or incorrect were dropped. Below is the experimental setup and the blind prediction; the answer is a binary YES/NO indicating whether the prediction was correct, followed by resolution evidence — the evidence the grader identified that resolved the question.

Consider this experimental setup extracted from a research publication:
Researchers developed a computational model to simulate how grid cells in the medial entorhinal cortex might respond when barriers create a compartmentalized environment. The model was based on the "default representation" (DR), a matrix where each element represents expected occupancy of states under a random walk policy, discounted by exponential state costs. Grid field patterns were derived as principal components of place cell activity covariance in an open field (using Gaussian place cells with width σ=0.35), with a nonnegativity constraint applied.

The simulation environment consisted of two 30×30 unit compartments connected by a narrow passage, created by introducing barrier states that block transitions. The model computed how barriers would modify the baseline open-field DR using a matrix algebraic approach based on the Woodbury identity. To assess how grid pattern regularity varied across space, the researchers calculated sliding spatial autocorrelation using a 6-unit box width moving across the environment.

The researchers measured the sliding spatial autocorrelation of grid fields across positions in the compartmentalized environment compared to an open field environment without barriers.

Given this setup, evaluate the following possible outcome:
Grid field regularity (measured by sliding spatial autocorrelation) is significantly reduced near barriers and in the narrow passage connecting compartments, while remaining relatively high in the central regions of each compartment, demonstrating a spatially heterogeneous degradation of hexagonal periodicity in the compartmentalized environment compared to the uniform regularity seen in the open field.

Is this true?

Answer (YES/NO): YES